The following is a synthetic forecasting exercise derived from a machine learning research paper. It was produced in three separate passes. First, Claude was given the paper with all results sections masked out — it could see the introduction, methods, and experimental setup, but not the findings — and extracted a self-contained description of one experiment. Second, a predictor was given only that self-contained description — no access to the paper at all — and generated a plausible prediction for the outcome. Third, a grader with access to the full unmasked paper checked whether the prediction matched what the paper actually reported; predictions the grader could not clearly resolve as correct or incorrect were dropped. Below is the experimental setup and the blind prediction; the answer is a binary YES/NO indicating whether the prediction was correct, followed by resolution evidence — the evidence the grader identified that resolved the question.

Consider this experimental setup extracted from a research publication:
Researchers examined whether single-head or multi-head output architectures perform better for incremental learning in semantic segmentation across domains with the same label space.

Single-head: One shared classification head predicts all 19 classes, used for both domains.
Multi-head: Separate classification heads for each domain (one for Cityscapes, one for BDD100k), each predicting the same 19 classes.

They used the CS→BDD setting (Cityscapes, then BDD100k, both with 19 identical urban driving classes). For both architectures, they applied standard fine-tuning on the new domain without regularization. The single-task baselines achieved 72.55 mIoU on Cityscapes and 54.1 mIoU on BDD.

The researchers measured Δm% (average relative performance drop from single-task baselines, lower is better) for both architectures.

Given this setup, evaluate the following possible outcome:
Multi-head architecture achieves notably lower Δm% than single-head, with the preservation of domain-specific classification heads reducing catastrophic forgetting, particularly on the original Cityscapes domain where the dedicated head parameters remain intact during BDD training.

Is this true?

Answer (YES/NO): NO